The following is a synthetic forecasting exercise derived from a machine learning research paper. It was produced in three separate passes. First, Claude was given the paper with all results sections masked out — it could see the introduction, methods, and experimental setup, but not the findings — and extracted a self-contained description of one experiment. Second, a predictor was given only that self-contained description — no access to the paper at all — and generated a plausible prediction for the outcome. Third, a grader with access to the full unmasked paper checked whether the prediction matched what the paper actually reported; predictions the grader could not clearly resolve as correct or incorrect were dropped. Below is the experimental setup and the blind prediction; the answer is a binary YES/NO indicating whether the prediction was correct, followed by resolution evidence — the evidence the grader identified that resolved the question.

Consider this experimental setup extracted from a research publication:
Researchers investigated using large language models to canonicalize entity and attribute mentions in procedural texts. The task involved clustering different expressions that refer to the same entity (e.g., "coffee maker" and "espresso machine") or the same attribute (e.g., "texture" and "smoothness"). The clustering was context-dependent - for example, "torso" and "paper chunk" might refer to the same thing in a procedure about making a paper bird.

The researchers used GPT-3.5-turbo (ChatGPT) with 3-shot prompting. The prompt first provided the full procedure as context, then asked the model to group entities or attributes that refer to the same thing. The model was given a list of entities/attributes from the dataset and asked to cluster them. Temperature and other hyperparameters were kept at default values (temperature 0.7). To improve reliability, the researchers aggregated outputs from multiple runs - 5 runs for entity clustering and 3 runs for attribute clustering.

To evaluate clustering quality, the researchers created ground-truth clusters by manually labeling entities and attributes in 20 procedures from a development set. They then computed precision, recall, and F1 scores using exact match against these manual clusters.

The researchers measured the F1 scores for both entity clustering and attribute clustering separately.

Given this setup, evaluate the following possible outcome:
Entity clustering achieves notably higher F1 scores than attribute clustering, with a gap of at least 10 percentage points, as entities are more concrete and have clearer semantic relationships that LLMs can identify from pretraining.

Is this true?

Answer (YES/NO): NO